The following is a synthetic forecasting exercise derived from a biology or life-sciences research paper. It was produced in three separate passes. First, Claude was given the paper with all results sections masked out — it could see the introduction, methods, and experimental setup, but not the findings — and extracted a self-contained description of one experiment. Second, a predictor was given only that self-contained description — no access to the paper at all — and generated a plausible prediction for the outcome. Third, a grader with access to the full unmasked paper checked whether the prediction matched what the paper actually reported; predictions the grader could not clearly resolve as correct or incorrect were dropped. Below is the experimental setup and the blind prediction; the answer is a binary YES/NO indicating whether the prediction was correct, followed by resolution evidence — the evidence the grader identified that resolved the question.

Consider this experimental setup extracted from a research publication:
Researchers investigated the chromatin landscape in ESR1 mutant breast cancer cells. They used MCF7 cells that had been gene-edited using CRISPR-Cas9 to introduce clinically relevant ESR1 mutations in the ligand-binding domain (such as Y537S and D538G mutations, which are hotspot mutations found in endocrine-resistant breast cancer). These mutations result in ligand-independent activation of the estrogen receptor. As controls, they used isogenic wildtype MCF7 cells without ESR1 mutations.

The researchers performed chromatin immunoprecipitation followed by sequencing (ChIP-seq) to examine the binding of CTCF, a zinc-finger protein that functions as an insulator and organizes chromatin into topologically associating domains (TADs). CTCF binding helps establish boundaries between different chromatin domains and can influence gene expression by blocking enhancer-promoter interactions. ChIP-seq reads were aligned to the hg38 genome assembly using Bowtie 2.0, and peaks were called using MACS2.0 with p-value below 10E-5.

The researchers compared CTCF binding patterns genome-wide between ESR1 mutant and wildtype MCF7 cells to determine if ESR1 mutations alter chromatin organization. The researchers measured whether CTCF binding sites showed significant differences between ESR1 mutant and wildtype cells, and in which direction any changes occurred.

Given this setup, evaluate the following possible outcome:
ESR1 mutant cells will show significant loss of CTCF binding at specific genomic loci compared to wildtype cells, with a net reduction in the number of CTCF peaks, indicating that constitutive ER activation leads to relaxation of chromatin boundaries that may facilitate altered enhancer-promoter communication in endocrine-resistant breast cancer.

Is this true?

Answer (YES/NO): NO